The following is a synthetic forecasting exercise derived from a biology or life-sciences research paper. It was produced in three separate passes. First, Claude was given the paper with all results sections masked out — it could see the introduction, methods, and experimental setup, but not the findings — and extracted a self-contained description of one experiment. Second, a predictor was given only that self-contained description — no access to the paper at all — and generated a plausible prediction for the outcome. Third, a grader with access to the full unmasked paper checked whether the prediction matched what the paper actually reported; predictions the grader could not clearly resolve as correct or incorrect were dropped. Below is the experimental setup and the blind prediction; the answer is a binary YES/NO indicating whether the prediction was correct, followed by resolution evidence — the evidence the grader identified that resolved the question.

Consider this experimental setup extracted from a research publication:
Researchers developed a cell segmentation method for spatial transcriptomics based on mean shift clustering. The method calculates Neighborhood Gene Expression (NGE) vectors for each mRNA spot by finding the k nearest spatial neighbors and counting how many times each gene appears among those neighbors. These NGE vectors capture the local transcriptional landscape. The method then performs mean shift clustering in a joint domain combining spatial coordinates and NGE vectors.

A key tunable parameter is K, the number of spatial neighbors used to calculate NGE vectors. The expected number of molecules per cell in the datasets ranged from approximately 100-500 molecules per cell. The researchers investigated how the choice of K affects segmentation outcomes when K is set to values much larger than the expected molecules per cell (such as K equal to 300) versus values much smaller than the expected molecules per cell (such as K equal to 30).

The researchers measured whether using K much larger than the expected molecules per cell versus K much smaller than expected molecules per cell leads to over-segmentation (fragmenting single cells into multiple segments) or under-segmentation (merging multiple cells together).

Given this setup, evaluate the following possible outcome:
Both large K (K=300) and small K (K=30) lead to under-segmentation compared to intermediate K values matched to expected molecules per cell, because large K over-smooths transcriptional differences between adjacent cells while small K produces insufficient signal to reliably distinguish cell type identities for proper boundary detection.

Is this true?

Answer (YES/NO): NO